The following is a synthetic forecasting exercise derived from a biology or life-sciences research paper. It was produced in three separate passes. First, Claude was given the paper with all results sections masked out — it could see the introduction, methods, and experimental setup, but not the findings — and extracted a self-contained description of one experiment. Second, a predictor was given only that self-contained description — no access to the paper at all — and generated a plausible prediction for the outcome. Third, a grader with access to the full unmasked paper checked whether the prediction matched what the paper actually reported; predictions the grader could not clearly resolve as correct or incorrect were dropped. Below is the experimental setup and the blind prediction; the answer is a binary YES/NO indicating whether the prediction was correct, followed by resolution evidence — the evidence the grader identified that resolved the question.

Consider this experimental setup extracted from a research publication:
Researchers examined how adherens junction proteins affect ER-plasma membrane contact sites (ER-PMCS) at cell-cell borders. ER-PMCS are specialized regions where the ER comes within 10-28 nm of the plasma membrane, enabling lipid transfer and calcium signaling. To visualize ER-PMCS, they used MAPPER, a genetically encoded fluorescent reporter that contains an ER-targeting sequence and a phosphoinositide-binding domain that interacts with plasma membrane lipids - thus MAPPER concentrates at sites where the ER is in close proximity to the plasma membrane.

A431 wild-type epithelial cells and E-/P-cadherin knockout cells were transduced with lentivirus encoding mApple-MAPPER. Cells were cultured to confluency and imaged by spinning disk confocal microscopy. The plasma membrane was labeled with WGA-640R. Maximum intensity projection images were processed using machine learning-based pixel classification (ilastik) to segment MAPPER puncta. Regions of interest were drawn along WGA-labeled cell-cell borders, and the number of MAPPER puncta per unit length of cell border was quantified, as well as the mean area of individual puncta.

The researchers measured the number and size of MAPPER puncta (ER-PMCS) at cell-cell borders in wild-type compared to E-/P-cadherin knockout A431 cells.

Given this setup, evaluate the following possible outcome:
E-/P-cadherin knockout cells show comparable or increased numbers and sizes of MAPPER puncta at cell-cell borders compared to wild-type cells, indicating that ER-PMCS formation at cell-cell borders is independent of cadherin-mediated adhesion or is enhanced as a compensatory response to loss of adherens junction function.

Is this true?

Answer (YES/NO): NO